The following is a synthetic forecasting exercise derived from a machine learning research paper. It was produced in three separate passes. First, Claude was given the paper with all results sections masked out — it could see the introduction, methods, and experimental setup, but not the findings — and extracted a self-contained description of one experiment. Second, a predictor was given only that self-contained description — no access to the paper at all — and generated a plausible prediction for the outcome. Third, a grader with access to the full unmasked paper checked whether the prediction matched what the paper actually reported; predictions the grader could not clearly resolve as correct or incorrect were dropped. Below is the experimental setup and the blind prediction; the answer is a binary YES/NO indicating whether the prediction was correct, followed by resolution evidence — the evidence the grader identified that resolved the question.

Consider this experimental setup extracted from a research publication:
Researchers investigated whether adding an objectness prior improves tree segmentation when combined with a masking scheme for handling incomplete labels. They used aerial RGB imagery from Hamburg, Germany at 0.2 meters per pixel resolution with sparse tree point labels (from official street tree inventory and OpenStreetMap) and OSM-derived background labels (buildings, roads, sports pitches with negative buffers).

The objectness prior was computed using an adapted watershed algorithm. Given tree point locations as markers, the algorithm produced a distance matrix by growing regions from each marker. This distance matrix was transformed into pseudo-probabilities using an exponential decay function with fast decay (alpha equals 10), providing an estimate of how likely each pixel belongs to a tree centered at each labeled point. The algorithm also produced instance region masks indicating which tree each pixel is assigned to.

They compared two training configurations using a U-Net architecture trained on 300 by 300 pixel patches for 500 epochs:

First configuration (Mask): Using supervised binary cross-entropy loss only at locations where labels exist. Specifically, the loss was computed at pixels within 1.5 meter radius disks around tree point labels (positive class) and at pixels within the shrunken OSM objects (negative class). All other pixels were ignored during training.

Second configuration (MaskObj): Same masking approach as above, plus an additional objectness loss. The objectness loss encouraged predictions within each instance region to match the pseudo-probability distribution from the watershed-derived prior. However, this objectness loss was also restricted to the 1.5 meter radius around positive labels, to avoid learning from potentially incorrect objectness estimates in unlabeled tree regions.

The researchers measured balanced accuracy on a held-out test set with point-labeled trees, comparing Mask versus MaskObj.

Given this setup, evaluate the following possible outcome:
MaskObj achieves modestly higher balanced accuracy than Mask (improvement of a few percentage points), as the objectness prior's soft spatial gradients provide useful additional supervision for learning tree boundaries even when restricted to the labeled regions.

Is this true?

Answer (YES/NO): YES